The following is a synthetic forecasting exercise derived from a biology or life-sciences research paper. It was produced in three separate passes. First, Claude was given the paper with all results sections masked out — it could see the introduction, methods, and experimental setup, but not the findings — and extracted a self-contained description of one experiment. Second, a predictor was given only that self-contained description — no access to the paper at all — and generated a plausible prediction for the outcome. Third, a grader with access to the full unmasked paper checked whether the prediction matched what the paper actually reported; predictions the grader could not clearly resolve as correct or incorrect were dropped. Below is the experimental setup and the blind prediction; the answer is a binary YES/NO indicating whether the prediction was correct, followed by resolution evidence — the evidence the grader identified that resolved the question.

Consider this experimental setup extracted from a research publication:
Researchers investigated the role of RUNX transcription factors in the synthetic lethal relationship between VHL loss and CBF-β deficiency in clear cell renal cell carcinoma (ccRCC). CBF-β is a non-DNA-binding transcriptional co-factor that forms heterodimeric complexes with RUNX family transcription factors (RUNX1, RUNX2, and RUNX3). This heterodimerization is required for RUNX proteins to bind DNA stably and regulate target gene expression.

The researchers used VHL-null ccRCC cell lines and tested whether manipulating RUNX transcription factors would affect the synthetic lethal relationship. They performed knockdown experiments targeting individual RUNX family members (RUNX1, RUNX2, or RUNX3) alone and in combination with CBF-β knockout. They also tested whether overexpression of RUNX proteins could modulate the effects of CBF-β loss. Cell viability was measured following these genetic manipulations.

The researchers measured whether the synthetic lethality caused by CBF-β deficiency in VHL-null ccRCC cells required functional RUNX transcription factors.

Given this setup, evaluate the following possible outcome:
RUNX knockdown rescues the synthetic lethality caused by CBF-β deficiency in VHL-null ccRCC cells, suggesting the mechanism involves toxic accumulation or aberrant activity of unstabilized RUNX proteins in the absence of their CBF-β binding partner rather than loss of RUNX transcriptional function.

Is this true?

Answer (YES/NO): NO